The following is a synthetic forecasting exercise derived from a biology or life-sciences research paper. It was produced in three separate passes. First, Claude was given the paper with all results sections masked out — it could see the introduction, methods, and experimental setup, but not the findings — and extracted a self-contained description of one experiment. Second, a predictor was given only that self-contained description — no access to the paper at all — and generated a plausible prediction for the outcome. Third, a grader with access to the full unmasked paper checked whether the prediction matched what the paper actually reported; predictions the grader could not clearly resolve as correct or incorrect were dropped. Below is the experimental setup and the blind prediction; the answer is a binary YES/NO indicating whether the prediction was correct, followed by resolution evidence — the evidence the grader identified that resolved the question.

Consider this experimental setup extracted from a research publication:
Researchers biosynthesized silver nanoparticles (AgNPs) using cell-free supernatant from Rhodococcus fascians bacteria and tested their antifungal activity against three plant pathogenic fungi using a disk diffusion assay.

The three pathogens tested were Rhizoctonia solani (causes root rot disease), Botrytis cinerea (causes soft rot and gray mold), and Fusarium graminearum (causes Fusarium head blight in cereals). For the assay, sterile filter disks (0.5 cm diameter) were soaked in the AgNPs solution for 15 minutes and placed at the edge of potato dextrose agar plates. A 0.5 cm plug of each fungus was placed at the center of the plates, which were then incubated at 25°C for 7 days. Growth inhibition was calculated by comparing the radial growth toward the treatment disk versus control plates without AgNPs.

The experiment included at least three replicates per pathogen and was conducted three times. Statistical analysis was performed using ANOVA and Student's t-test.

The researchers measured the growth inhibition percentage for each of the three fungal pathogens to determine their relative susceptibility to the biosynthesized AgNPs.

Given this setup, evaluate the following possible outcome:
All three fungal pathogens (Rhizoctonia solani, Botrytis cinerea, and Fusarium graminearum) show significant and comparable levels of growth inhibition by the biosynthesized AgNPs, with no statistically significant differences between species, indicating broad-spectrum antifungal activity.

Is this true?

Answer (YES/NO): NO